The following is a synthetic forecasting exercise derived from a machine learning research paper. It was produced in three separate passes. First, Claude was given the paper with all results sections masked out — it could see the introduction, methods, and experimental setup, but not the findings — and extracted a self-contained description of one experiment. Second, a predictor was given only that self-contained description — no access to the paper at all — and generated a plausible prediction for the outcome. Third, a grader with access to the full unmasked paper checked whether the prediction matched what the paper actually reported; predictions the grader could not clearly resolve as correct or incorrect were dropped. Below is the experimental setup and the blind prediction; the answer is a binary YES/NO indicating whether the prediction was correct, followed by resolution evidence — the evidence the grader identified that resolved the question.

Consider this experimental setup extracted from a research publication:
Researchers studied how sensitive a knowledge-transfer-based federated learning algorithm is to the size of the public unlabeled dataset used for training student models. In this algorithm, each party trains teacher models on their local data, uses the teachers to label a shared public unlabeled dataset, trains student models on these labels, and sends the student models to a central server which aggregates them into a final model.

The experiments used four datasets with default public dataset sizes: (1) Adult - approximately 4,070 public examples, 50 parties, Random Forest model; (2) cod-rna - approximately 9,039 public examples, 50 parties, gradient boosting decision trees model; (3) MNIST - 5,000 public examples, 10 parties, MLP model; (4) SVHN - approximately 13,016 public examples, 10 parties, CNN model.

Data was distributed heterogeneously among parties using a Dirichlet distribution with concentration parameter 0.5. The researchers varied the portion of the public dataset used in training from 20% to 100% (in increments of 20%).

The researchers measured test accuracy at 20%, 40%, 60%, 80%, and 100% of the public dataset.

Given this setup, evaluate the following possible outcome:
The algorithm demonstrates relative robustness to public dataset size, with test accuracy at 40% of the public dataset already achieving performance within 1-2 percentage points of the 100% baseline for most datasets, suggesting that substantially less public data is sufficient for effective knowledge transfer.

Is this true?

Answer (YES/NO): YES